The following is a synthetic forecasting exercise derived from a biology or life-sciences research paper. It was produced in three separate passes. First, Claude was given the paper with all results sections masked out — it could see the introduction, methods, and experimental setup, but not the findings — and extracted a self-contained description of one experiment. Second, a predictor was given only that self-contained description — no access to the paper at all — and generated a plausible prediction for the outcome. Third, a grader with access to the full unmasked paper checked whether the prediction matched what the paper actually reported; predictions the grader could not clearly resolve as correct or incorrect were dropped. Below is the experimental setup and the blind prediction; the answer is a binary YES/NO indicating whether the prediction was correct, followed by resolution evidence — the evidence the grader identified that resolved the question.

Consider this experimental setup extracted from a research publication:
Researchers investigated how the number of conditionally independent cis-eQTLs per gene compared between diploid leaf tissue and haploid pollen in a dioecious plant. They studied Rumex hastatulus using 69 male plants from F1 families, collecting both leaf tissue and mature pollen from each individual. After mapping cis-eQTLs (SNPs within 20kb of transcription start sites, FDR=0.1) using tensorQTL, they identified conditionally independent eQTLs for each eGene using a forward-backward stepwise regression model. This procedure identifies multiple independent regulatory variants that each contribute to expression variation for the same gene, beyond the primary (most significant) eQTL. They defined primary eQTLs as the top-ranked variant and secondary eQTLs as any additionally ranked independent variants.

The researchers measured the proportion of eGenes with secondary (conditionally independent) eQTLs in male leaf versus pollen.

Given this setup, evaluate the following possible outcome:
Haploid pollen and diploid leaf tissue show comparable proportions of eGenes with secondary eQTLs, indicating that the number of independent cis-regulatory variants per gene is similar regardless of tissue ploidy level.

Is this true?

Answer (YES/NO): YES